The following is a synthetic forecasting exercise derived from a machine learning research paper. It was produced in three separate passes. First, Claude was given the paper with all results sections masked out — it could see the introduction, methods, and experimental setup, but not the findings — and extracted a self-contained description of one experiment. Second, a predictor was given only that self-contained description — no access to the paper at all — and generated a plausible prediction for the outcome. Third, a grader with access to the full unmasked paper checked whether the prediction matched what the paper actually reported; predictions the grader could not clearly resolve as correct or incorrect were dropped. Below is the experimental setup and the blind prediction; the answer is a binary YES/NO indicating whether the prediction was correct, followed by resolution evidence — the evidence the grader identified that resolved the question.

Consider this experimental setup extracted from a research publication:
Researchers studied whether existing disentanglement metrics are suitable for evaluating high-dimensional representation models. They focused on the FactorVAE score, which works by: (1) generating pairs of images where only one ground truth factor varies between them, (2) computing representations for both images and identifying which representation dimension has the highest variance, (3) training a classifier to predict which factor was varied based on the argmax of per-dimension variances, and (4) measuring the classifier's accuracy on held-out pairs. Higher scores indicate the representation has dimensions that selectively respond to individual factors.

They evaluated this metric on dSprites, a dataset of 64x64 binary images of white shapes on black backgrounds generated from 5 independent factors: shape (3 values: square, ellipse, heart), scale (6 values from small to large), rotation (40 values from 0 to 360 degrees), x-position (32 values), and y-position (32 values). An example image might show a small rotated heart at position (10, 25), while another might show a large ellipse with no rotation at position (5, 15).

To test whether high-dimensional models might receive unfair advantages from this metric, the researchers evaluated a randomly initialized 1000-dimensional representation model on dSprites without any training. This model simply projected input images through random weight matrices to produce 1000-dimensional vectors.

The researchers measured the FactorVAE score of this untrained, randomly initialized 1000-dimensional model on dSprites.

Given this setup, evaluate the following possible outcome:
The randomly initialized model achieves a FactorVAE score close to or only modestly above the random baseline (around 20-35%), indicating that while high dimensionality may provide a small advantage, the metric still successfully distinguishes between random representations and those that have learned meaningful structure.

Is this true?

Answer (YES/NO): NO